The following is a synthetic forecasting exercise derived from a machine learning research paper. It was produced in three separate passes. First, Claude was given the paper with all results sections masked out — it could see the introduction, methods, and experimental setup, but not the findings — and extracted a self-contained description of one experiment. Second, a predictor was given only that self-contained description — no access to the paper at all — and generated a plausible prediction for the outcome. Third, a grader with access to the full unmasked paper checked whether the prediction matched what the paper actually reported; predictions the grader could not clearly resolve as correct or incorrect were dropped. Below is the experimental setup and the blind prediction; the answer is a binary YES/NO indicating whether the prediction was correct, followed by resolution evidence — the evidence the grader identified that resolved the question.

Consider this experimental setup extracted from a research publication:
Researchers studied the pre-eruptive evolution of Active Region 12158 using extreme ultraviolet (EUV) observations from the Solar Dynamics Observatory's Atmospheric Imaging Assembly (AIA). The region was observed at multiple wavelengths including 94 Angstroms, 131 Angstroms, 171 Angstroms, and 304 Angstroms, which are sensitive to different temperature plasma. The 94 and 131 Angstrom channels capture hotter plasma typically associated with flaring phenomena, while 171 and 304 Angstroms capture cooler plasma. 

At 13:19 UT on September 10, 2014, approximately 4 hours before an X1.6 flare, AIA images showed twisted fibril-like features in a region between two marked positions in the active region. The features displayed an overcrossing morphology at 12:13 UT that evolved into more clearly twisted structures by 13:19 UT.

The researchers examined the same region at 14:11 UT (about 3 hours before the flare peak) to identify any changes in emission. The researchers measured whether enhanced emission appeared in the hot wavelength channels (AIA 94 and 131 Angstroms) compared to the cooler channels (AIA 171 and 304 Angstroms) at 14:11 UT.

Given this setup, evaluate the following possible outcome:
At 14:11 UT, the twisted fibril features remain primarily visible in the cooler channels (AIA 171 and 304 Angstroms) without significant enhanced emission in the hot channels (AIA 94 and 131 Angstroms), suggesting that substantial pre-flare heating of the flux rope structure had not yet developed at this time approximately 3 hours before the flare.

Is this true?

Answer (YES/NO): NO